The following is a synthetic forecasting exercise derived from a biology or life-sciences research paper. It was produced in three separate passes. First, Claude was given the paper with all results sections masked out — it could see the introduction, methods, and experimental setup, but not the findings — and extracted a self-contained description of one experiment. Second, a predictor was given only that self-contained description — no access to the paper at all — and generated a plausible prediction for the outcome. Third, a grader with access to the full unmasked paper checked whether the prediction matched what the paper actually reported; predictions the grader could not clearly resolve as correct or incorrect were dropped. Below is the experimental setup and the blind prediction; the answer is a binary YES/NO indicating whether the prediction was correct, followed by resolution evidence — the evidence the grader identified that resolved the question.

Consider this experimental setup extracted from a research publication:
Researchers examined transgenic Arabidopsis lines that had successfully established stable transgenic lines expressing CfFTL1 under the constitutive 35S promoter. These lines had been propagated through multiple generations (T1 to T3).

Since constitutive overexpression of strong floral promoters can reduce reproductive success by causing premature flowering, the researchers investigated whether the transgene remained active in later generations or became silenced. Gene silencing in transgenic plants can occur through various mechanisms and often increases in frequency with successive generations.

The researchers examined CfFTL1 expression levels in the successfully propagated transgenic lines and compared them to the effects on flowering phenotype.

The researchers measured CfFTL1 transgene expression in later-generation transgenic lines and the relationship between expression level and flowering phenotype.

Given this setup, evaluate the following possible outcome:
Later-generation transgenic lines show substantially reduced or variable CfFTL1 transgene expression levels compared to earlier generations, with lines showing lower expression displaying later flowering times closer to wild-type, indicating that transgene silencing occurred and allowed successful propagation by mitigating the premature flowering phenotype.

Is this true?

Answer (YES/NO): YES